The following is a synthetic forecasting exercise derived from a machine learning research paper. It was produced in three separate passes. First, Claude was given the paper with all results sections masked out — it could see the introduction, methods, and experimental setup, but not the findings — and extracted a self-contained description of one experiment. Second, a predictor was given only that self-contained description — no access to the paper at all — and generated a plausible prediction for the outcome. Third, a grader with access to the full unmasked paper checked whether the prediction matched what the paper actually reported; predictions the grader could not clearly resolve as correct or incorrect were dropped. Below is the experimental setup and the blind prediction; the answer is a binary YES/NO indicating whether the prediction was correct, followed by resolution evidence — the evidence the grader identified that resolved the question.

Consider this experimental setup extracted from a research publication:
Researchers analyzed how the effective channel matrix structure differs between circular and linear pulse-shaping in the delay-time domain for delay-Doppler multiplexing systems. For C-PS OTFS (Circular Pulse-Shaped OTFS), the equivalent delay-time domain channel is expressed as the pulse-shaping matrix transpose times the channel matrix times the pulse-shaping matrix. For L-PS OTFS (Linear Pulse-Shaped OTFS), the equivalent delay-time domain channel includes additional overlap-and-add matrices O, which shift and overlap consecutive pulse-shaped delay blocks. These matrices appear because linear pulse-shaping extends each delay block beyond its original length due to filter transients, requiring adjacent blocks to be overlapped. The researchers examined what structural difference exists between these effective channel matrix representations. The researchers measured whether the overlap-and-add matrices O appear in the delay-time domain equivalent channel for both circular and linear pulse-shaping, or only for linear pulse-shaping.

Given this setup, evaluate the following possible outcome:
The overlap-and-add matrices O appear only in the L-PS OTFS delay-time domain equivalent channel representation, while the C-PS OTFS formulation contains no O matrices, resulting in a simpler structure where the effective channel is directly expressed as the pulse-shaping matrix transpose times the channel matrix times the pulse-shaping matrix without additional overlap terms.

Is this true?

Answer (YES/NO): YES